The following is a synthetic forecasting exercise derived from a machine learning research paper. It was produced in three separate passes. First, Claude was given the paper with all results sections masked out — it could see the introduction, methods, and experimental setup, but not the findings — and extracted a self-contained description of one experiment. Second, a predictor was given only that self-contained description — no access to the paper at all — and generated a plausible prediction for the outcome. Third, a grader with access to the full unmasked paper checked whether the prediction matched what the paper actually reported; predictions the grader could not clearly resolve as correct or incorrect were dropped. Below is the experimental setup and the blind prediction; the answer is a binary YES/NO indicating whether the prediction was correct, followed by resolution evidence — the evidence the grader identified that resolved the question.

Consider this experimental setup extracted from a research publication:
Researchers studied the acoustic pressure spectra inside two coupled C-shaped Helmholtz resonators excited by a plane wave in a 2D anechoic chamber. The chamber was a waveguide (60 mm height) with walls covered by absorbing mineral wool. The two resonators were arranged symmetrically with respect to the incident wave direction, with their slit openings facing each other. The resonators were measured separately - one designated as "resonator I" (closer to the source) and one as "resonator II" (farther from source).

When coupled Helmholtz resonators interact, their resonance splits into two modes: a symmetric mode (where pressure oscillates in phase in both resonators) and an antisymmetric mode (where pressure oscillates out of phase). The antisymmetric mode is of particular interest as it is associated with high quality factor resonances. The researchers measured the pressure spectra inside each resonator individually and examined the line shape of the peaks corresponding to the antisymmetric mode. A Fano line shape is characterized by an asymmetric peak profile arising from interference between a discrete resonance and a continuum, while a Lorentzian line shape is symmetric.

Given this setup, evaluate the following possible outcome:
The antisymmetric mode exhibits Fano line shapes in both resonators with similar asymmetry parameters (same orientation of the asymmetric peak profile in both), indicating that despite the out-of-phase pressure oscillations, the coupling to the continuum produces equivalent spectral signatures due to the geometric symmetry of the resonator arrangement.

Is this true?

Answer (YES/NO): NO